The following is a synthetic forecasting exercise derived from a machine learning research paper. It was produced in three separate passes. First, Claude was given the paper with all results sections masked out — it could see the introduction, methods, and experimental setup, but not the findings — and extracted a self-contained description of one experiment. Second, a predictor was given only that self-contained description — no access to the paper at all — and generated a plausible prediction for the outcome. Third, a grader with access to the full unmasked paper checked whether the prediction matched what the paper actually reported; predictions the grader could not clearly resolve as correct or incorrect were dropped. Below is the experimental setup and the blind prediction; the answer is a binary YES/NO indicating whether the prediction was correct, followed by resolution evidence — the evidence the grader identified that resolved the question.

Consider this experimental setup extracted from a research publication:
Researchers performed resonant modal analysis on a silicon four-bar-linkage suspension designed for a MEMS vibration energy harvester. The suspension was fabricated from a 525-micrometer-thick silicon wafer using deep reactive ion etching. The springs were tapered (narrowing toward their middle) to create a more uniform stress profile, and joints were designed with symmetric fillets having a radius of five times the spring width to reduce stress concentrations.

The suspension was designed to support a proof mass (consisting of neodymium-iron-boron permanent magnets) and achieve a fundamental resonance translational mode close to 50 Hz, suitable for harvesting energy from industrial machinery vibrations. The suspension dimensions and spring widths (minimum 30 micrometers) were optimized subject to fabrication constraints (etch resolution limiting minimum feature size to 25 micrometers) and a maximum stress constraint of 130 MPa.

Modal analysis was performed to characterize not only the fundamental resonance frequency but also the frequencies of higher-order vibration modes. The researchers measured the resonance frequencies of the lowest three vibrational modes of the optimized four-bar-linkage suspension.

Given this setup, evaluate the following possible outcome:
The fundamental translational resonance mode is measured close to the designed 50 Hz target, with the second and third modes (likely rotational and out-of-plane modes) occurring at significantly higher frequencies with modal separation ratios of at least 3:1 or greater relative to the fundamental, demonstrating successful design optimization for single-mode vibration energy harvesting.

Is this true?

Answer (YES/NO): NO